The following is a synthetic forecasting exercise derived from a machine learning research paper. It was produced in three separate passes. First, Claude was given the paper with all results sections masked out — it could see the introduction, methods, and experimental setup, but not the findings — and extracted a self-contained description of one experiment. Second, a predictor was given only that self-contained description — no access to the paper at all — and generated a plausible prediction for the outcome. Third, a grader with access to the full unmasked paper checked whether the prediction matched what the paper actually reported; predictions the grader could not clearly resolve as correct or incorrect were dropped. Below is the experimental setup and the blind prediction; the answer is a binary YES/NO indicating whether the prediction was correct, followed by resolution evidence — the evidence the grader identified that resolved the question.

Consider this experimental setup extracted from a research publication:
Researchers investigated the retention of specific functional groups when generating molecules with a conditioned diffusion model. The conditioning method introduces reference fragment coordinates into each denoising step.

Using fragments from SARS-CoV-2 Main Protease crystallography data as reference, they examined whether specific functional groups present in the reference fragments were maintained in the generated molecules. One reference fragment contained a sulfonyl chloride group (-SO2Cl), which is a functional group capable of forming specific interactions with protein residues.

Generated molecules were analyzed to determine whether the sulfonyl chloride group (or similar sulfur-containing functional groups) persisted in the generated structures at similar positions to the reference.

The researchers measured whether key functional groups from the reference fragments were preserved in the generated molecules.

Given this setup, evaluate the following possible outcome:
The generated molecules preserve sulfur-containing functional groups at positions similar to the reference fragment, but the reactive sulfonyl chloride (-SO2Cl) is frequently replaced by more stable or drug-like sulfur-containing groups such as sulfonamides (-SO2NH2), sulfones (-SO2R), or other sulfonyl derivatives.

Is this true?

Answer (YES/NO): NO